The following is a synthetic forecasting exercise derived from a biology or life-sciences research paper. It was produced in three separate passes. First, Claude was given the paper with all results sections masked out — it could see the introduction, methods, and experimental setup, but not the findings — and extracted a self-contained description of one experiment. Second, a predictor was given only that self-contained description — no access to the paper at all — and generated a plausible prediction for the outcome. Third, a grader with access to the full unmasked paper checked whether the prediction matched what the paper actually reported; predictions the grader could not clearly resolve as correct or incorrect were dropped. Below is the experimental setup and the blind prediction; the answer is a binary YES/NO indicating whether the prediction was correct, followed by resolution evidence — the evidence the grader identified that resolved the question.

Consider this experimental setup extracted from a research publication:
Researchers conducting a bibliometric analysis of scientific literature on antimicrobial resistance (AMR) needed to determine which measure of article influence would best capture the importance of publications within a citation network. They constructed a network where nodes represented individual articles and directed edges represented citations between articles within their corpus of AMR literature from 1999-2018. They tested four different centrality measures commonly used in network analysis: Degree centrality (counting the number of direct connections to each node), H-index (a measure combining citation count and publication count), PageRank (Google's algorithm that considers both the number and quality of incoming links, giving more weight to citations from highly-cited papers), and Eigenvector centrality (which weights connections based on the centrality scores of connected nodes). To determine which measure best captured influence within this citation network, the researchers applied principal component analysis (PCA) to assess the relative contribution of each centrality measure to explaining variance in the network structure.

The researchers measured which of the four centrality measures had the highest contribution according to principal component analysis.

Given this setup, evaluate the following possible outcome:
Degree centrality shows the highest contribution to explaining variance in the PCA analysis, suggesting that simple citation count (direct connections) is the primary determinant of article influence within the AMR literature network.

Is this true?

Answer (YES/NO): NO